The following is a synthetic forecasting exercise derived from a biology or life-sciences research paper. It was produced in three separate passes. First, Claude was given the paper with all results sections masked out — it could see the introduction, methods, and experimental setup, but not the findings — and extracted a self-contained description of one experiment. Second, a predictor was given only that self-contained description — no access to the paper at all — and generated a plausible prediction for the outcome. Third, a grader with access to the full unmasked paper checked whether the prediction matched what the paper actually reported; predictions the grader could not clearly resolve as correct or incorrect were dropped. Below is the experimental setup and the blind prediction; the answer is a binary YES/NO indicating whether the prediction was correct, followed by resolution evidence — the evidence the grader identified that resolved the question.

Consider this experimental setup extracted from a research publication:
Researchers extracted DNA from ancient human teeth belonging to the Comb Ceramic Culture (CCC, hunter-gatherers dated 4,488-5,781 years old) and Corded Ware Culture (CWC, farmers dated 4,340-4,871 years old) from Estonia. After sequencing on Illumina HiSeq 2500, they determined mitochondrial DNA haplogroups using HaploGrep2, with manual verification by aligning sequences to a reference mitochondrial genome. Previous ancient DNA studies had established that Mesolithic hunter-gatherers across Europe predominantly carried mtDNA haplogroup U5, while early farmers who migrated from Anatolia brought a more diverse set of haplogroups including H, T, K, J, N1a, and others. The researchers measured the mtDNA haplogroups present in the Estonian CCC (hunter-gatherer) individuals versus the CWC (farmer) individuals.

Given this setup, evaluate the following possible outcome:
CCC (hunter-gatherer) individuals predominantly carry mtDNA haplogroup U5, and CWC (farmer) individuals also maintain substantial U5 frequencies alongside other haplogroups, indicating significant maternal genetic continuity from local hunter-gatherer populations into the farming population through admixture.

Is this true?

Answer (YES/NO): NO